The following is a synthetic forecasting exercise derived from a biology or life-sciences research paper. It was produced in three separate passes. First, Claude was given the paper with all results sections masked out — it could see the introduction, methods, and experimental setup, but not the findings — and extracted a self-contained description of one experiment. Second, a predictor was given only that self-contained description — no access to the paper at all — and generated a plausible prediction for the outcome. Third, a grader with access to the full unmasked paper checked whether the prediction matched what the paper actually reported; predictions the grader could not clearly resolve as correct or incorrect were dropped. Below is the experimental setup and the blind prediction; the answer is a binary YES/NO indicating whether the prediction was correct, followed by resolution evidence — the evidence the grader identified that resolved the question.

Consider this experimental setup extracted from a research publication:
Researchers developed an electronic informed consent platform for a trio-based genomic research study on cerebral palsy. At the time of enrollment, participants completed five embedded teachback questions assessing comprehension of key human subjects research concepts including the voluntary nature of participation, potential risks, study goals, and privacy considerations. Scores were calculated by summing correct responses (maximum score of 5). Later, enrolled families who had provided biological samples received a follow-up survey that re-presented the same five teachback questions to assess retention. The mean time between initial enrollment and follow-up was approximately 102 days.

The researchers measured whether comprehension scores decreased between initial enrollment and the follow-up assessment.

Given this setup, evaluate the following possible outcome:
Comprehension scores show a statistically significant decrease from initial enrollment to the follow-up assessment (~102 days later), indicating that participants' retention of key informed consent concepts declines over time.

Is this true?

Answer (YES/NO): YES